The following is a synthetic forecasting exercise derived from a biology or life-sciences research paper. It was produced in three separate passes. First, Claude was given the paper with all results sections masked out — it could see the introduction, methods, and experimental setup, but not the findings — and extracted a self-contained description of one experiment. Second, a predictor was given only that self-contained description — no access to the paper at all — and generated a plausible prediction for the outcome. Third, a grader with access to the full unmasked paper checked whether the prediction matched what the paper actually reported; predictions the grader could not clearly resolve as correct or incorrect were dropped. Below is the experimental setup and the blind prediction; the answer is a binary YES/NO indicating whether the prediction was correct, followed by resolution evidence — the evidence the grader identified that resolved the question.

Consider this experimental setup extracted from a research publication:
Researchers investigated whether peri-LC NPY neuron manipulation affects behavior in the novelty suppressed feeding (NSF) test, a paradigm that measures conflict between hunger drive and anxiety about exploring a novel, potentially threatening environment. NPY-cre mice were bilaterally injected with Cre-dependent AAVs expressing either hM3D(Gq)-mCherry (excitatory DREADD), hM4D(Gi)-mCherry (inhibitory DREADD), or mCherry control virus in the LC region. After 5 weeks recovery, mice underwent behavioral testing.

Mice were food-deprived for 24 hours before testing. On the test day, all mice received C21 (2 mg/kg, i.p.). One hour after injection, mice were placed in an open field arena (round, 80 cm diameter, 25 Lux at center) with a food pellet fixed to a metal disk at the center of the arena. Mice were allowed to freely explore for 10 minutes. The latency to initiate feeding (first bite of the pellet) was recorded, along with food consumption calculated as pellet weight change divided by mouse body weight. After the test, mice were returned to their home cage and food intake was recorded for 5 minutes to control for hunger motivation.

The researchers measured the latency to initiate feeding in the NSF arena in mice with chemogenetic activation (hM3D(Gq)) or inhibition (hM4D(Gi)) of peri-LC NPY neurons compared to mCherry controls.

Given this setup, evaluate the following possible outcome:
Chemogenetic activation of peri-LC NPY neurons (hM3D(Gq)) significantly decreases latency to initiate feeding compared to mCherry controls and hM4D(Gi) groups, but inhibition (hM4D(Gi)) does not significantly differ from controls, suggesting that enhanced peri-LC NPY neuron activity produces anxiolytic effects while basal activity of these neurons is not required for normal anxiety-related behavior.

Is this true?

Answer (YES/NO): NO